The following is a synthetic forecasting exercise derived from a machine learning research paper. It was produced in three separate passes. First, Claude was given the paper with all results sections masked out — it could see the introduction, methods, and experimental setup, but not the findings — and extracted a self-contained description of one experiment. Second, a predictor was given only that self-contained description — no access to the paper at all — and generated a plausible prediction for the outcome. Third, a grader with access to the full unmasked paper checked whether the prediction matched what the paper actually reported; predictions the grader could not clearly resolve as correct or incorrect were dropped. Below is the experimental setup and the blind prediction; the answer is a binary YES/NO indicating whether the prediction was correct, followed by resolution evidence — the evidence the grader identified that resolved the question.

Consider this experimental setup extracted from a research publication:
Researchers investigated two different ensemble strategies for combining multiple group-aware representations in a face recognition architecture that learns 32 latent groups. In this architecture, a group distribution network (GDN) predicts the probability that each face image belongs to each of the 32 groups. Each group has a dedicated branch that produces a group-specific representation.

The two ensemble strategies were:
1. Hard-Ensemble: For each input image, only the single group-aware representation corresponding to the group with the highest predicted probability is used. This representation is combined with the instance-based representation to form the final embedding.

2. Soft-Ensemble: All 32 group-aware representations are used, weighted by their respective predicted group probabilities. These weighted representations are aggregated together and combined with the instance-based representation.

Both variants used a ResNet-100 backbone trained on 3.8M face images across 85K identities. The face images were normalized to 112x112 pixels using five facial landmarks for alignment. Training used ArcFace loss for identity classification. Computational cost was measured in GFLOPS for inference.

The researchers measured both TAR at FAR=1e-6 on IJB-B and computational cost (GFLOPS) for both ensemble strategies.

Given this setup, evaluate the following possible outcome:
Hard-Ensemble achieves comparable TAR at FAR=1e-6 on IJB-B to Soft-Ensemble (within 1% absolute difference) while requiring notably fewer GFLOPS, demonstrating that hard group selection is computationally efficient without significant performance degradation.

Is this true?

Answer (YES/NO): NO